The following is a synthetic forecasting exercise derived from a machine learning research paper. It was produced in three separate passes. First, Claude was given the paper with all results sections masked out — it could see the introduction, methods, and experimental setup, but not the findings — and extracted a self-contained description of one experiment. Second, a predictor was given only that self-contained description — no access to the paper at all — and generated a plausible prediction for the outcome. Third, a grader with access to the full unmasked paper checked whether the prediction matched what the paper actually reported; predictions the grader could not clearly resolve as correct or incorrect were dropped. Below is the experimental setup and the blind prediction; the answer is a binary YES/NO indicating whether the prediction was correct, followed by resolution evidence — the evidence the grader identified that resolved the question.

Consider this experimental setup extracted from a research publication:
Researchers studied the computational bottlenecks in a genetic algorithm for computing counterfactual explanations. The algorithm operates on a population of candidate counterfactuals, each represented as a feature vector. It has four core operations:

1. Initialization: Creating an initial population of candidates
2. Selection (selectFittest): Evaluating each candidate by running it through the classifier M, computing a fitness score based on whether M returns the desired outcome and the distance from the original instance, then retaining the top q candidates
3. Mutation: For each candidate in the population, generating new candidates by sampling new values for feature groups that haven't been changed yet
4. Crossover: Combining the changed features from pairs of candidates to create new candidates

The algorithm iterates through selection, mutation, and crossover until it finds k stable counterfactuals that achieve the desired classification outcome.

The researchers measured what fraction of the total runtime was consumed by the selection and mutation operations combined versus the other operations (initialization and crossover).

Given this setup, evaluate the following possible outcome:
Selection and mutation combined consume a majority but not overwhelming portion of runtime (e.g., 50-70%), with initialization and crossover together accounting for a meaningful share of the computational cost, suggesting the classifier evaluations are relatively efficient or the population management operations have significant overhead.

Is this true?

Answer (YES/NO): NO